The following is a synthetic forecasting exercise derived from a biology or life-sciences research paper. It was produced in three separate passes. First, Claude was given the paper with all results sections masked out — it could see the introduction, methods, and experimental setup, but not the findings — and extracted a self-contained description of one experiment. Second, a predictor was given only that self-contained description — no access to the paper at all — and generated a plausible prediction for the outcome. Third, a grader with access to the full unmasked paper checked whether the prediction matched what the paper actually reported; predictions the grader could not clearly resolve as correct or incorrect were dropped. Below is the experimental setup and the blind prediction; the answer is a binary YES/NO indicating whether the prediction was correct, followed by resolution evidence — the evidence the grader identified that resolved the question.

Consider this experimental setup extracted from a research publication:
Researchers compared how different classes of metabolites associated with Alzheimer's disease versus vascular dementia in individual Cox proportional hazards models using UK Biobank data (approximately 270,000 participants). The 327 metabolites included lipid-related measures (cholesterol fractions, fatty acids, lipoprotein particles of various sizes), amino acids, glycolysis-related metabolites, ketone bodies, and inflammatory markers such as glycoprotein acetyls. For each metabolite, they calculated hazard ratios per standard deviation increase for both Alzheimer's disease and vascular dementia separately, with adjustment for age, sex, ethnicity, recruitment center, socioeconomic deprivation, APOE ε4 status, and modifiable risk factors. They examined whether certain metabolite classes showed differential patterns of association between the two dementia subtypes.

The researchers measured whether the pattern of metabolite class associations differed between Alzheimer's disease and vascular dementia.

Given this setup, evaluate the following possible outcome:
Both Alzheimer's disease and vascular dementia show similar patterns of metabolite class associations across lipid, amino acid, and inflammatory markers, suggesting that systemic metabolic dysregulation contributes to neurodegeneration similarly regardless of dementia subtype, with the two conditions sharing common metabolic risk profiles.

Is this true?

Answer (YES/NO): NO